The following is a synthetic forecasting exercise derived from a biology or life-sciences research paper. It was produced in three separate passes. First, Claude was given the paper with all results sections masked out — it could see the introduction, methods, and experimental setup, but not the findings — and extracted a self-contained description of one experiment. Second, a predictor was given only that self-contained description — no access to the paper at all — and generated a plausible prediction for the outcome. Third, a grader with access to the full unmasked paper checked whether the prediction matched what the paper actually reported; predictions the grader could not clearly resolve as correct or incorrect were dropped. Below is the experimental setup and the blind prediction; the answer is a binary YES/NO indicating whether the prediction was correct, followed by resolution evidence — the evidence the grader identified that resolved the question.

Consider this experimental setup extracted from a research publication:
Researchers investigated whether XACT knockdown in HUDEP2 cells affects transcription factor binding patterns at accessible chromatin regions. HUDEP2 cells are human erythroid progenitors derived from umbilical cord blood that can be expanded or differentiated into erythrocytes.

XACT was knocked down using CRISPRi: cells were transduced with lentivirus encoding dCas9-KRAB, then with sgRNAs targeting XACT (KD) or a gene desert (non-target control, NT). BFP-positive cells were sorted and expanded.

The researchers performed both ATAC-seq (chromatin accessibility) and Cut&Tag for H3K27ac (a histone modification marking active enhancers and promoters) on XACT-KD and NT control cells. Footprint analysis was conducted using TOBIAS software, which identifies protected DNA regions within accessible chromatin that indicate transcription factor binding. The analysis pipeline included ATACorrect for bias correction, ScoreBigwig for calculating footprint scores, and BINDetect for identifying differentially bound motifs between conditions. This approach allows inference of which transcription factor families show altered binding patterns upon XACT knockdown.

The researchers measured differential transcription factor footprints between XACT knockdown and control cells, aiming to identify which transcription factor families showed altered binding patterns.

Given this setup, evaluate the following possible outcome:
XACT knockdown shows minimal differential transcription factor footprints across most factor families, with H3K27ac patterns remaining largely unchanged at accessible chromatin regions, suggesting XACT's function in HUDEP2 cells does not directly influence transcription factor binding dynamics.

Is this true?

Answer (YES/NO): NO